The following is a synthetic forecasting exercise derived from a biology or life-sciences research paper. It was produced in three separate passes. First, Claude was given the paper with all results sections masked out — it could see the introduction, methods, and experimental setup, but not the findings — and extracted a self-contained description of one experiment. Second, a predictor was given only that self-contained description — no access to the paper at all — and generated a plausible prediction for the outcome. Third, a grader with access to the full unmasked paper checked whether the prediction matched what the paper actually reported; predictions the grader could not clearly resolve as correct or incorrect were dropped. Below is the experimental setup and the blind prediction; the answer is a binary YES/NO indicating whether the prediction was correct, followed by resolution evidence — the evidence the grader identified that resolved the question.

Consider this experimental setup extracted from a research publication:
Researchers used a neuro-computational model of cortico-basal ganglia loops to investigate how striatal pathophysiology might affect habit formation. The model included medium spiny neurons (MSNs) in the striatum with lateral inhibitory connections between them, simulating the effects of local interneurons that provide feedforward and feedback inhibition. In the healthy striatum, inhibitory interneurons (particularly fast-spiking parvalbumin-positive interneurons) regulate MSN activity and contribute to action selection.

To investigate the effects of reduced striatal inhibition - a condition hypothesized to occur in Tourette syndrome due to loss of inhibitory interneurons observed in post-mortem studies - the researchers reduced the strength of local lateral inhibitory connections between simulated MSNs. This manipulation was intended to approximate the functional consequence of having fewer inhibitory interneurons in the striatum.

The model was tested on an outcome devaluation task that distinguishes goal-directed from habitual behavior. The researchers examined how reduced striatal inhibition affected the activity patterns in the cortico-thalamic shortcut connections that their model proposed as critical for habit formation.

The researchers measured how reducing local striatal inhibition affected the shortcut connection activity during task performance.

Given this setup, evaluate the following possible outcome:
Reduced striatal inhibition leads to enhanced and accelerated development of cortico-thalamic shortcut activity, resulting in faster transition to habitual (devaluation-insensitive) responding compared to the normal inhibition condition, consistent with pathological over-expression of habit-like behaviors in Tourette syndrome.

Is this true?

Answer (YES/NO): NO